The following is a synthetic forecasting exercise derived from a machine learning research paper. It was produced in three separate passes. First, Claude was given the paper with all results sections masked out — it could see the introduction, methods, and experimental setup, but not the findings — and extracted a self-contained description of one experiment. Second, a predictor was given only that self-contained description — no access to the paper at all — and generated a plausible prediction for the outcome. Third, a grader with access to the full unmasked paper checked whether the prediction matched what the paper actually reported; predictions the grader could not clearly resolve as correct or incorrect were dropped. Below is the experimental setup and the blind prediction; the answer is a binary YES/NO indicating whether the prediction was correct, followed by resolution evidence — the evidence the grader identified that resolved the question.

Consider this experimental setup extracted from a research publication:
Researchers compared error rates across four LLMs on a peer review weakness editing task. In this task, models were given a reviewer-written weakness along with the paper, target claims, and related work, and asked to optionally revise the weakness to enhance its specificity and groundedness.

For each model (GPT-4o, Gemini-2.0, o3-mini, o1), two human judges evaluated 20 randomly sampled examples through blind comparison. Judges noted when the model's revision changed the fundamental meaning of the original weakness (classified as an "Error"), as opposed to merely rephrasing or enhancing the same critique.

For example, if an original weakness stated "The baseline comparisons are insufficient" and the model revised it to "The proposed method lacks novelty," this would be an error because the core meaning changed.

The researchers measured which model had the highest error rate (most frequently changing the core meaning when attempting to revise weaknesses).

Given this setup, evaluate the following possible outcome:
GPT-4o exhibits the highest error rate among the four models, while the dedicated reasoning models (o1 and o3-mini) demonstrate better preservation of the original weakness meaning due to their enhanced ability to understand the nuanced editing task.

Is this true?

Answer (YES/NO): NO